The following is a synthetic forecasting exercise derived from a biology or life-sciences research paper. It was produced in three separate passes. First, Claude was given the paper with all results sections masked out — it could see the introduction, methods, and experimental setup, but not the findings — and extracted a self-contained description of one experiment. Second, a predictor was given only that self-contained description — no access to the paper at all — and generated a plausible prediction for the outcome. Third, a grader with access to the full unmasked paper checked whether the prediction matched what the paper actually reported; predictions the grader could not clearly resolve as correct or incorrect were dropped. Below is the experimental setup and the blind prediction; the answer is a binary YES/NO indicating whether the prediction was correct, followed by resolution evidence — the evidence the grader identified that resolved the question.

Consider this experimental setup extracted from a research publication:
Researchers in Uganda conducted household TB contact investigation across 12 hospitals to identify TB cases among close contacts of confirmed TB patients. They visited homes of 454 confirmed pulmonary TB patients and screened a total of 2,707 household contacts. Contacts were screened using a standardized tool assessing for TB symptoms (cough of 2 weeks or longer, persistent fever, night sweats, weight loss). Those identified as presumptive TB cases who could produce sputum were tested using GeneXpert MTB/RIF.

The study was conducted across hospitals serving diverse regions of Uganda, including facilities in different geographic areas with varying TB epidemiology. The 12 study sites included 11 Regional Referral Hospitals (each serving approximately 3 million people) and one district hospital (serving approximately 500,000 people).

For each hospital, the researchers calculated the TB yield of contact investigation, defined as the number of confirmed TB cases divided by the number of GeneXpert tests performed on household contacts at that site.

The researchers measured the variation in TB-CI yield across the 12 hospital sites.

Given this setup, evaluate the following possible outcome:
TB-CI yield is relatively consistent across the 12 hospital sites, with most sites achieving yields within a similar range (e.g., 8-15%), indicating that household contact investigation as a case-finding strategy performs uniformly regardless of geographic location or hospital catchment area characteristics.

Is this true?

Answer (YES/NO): NO